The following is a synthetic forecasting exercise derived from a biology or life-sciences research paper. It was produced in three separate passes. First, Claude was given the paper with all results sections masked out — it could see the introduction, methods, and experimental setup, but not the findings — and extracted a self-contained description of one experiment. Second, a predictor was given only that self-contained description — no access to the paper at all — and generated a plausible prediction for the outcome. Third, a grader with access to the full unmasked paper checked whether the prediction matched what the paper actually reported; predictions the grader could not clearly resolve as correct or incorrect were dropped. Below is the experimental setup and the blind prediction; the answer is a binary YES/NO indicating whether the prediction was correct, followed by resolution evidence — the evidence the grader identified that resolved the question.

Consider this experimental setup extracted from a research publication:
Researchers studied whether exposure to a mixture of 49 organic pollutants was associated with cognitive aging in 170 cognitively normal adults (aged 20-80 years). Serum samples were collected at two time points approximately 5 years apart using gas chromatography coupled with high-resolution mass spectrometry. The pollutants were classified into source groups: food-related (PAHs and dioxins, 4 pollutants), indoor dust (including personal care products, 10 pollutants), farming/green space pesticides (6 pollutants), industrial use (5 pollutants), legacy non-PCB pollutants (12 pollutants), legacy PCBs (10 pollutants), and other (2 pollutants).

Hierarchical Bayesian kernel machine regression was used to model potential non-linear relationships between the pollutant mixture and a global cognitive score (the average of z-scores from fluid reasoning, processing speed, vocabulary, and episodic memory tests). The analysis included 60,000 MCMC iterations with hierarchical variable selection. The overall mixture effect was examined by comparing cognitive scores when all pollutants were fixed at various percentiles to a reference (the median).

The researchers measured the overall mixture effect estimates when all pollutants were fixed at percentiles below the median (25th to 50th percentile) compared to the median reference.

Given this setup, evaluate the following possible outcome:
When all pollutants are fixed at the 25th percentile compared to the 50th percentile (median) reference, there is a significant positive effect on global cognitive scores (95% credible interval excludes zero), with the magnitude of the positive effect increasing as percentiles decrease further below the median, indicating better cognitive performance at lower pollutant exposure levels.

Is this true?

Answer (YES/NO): NO